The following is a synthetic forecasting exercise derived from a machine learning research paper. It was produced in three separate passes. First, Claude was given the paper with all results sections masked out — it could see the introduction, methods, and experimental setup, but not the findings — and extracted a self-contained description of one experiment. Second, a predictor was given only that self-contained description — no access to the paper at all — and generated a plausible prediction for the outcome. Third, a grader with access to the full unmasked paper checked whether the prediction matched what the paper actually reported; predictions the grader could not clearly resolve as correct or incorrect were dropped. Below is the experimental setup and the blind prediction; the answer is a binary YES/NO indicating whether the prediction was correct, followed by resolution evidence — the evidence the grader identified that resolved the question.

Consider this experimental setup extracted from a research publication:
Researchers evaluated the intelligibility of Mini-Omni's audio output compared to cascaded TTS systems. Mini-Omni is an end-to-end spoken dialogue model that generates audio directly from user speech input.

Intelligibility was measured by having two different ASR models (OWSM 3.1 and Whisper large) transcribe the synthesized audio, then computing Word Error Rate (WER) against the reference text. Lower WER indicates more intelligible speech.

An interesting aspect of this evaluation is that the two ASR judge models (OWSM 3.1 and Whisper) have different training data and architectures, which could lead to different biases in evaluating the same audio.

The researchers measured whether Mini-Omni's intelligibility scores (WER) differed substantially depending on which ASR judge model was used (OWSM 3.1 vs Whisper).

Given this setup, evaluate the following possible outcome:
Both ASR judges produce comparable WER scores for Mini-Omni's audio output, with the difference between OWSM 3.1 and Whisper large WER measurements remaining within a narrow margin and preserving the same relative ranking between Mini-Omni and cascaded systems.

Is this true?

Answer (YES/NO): NO